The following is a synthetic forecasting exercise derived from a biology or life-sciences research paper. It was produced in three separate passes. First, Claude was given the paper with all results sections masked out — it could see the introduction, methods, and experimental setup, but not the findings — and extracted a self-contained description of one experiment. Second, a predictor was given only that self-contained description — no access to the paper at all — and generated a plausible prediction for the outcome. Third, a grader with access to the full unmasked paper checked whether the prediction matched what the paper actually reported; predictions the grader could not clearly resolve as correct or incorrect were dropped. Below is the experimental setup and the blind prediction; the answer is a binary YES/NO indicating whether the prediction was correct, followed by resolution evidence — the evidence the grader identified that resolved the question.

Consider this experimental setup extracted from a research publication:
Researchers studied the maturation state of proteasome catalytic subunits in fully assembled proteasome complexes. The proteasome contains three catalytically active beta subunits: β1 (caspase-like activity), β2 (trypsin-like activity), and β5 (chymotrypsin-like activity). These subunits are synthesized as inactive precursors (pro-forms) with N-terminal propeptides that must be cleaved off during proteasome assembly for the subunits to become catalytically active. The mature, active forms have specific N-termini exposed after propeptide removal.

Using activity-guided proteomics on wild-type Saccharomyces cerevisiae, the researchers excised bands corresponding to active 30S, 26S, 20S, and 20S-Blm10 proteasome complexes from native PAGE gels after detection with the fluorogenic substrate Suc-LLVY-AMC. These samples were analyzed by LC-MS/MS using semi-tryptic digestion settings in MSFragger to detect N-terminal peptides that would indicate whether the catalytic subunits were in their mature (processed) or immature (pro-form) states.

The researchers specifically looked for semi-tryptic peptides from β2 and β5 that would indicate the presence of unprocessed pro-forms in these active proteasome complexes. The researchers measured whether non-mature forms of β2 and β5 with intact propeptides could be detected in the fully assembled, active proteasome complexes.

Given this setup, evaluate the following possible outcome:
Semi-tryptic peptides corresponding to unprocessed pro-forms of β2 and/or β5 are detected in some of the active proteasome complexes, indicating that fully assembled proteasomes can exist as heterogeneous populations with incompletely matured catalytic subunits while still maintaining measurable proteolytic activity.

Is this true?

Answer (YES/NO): YES